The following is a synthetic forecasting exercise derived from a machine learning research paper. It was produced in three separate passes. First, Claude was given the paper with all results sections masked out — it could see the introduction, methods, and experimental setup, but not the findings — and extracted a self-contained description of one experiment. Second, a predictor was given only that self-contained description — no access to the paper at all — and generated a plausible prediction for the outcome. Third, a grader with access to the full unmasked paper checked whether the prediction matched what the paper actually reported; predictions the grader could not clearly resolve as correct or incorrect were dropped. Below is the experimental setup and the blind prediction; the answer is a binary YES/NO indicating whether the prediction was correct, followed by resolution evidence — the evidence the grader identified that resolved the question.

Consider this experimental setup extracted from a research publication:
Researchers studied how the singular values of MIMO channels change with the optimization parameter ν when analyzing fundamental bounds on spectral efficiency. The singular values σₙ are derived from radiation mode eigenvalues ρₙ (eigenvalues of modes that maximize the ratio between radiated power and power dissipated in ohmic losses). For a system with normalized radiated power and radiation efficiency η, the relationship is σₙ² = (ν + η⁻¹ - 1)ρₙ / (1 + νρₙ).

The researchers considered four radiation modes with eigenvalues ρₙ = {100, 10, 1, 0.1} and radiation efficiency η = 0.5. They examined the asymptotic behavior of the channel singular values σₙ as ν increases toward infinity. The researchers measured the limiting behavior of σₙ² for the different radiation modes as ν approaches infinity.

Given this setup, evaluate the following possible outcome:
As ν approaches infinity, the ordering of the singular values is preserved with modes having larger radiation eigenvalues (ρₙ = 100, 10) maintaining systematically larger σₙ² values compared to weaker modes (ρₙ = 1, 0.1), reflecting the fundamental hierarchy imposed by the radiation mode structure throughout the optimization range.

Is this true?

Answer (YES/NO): NO